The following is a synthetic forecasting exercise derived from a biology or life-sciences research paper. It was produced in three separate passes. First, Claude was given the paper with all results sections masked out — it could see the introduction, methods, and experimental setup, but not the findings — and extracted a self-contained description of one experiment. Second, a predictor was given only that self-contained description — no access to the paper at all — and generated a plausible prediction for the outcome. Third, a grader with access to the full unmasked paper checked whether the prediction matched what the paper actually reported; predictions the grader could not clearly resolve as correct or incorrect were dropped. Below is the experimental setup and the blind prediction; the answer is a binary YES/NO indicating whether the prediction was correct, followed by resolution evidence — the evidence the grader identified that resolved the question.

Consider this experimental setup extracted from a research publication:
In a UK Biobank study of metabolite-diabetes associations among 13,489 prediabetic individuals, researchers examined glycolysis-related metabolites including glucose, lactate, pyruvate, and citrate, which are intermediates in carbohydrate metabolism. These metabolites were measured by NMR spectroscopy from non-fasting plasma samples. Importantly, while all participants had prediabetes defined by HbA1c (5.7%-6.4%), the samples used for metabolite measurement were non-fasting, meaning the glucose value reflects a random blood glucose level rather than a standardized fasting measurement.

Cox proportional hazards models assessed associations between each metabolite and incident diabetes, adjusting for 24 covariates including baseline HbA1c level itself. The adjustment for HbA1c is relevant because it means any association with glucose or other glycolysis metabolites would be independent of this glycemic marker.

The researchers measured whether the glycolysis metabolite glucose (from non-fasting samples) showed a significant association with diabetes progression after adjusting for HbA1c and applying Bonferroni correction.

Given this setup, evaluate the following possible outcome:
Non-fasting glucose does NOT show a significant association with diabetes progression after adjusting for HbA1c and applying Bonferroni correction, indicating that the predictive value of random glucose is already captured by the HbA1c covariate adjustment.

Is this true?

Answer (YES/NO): NO